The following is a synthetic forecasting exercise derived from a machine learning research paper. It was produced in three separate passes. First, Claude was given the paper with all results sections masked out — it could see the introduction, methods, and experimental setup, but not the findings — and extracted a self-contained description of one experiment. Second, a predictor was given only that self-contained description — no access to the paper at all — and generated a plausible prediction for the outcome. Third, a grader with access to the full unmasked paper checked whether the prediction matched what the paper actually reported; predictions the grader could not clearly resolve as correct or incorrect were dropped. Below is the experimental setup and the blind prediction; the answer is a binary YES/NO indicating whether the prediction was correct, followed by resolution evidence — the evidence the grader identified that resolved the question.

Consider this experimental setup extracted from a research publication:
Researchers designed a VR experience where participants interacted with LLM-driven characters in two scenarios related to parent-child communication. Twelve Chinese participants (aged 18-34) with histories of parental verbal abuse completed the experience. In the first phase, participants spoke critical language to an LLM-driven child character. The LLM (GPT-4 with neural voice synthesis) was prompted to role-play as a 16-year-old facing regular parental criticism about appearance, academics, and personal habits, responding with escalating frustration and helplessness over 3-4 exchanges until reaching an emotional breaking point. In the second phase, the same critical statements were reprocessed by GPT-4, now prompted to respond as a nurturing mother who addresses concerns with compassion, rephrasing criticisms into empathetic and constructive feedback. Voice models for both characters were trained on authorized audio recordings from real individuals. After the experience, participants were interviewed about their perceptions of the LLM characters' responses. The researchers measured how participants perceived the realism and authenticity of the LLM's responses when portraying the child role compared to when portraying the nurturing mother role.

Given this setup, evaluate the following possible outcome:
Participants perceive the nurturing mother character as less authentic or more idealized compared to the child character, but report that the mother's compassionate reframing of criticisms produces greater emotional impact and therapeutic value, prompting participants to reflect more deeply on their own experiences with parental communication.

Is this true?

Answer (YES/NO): NO